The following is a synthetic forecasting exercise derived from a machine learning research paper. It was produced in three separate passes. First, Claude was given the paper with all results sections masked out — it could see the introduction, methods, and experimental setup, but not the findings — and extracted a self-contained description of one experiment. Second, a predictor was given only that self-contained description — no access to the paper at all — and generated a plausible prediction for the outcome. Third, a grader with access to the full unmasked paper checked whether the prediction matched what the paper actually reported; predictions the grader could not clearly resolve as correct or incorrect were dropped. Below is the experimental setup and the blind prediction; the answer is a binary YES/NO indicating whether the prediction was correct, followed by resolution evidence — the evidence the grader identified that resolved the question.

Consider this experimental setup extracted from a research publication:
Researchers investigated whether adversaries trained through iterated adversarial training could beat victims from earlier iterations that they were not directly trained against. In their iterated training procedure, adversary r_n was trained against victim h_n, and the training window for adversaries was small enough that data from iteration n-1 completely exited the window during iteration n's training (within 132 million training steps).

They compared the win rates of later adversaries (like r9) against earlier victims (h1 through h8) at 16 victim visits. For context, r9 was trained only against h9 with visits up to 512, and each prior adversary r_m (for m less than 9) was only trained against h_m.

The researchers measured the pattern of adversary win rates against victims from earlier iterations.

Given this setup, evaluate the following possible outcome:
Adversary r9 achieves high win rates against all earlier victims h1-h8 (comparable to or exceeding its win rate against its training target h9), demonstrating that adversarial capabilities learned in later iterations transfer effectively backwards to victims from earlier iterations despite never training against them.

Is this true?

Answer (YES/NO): YES